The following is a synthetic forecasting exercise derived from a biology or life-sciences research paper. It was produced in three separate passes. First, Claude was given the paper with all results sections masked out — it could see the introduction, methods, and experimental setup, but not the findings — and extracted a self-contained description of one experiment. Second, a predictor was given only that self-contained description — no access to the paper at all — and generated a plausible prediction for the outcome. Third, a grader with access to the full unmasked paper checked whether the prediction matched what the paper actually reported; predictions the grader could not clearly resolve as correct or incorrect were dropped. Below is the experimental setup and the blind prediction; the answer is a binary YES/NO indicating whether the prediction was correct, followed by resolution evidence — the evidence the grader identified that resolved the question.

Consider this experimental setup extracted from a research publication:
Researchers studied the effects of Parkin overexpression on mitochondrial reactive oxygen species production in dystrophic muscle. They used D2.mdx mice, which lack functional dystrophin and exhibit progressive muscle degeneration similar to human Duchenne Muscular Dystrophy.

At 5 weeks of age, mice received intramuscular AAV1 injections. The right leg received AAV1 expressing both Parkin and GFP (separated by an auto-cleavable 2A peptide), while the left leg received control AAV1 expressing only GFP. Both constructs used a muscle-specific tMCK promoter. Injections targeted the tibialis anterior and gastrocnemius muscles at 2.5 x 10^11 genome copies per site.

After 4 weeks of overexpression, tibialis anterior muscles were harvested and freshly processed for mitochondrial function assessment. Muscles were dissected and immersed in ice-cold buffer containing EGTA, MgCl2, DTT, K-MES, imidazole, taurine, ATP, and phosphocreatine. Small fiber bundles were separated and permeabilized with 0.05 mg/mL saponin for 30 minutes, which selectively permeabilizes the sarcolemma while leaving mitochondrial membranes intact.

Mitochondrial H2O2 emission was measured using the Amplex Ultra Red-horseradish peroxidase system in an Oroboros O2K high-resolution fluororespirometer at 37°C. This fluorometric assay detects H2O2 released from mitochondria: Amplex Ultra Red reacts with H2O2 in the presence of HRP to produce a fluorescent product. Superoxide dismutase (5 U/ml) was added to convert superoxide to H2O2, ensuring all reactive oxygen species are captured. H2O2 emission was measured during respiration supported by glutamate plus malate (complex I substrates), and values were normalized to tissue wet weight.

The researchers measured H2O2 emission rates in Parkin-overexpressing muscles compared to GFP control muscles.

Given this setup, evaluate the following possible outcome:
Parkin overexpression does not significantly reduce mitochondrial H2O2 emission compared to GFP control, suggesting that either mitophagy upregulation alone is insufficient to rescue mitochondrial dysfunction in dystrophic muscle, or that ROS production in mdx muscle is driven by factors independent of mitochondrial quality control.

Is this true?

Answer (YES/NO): NO